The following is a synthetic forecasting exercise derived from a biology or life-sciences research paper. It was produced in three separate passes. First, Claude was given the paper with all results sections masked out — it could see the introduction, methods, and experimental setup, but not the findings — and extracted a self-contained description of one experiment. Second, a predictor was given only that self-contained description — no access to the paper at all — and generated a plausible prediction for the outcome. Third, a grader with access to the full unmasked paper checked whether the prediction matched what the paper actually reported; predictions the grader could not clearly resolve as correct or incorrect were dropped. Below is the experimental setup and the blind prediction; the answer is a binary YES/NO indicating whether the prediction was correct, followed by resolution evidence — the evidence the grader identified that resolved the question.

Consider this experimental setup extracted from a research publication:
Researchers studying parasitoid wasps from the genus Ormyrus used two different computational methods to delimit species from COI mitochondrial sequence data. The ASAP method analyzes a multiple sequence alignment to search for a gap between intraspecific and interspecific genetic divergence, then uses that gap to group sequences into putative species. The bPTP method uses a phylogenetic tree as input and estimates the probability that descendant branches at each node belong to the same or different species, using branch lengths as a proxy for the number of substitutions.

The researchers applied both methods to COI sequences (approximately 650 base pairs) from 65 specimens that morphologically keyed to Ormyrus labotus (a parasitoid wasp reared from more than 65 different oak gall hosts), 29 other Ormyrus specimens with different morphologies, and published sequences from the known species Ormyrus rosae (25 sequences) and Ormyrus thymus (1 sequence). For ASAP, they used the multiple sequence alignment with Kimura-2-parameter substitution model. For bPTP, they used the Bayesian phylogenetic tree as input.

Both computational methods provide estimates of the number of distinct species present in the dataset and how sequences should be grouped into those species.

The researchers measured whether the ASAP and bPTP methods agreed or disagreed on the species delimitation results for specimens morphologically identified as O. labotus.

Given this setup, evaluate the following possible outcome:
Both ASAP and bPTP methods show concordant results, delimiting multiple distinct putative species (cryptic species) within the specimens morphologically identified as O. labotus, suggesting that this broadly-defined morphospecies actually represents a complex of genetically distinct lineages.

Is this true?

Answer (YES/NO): YES